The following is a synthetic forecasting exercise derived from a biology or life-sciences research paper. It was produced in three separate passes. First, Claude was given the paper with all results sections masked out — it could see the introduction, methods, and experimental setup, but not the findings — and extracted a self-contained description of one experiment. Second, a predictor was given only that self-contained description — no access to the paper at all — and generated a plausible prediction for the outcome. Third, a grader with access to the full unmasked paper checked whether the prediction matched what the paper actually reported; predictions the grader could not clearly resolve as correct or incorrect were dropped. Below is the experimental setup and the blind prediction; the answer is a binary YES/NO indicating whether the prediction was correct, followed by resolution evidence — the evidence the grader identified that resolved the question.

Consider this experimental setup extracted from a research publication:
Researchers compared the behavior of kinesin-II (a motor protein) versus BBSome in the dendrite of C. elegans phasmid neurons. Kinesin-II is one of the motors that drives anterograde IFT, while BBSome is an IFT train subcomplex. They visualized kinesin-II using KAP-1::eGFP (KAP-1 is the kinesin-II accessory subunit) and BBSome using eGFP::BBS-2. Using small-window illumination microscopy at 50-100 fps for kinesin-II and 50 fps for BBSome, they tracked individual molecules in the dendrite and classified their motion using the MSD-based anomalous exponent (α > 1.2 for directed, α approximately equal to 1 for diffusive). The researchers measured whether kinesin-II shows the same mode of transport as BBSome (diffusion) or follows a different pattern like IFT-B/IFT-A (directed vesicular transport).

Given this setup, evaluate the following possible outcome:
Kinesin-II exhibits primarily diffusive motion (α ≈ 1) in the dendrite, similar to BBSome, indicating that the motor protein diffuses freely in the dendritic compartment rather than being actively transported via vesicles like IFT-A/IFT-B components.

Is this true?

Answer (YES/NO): YES